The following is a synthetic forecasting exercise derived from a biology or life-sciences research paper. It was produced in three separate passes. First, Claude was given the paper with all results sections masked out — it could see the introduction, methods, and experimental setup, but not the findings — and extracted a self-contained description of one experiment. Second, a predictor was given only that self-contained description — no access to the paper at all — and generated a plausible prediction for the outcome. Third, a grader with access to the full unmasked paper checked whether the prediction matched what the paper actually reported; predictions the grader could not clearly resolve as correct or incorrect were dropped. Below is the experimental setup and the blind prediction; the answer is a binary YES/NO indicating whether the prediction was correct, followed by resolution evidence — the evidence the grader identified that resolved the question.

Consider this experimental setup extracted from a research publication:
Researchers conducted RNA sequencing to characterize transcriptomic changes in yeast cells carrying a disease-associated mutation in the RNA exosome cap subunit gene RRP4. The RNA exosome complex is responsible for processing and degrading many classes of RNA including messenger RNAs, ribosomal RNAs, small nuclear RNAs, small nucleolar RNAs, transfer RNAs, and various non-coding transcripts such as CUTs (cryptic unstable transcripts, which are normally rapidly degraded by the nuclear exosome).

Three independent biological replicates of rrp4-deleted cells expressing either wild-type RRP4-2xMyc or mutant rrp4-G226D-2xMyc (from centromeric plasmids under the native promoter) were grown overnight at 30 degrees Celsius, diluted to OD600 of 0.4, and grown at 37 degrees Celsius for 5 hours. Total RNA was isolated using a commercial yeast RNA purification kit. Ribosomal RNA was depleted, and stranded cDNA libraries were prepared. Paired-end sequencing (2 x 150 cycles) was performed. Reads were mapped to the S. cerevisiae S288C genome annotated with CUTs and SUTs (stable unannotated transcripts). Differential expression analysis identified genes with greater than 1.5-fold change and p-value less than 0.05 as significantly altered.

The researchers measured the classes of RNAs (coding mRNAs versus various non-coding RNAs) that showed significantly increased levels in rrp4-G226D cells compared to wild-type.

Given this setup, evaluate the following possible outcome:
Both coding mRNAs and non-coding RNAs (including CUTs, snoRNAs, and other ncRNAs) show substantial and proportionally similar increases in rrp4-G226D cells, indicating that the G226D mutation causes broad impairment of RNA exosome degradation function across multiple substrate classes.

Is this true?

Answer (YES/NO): NO